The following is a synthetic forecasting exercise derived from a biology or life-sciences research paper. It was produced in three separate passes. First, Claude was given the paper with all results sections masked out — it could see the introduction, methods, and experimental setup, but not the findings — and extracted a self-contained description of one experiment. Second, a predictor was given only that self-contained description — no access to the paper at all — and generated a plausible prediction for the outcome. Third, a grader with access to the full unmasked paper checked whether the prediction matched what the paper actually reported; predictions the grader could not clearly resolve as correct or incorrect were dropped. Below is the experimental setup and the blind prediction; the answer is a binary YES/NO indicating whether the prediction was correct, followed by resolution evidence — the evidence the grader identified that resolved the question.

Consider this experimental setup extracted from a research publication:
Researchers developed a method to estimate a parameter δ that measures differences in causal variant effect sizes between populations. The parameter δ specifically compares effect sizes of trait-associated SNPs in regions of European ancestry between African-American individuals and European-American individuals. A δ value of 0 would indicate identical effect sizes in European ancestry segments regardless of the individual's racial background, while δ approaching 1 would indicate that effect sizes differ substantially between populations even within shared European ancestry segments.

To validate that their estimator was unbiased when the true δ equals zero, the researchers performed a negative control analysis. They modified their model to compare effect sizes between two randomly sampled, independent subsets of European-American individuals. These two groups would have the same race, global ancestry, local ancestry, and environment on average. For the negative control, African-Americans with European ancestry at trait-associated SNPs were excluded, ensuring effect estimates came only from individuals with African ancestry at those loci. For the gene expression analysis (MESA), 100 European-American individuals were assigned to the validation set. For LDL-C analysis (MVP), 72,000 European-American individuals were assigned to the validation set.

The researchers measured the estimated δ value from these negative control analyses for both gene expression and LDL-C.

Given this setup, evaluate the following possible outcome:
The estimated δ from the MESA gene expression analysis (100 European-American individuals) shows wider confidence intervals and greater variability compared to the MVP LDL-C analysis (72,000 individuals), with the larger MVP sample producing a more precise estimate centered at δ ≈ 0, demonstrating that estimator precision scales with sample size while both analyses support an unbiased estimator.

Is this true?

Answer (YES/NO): NO